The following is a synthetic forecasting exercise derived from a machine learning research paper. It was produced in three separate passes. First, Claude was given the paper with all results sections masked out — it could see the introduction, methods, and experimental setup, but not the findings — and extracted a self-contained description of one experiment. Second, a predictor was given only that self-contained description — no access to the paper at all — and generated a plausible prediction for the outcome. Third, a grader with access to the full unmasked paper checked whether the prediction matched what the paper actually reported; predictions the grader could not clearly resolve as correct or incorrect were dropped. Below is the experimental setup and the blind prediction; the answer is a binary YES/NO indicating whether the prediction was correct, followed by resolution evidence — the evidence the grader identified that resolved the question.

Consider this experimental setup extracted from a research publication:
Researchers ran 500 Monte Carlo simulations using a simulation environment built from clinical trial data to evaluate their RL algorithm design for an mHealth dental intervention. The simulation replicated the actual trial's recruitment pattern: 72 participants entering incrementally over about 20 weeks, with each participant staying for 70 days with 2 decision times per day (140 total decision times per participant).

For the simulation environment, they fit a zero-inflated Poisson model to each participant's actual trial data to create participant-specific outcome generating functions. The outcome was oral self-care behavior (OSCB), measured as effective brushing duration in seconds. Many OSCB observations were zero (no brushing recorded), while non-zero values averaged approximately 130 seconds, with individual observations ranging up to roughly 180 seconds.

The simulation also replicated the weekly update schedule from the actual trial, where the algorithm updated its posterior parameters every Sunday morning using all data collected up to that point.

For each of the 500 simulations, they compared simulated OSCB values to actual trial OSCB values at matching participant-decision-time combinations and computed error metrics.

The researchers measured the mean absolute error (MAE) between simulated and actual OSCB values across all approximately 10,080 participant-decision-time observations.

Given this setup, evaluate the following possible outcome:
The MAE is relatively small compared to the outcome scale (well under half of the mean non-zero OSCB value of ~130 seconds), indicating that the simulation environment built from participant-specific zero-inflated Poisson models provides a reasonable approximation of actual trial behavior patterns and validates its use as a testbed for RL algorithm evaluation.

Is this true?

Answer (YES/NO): YES